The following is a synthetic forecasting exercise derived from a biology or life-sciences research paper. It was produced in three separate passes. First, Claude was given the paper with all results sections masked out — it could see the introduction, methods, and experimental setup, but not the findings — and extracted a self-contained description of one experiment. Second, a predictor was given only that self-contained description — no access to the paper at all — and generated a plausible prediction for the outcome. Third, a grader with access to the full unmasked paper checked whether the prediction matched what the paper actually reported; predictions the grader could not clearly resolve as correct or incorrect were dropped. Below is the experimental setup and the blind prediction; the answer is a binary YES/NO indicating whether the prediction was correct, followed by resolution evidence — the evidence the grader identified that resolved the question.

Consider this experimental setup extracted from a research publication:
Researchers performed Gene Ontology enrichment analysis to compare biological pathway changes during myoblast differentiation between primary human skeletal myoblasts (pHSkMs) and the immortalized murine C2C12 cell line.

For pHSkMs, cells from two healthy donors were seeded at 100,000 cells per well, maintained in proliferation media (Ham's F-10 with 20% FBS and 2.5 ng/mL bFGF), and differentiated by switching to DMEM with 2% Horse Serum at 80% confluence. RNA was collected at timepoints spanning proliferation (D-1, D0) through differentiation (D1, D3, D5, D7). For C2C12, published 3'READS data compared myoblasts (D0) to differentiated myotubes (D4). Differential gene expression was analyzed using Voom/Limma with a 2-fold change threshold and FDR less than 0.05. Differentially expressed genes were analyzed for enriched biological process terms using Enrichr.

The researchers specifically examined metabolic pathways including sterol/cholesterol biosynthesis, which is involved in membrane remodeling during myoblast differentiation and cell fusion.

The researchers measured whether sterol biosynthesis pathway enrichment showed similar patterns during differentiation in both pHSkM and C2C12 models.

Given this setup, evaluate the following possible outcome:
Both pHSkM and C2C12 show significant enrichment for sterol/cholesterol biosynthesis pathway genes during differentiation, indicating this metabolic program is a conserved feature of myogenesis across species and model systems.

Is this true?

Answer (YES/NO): NO